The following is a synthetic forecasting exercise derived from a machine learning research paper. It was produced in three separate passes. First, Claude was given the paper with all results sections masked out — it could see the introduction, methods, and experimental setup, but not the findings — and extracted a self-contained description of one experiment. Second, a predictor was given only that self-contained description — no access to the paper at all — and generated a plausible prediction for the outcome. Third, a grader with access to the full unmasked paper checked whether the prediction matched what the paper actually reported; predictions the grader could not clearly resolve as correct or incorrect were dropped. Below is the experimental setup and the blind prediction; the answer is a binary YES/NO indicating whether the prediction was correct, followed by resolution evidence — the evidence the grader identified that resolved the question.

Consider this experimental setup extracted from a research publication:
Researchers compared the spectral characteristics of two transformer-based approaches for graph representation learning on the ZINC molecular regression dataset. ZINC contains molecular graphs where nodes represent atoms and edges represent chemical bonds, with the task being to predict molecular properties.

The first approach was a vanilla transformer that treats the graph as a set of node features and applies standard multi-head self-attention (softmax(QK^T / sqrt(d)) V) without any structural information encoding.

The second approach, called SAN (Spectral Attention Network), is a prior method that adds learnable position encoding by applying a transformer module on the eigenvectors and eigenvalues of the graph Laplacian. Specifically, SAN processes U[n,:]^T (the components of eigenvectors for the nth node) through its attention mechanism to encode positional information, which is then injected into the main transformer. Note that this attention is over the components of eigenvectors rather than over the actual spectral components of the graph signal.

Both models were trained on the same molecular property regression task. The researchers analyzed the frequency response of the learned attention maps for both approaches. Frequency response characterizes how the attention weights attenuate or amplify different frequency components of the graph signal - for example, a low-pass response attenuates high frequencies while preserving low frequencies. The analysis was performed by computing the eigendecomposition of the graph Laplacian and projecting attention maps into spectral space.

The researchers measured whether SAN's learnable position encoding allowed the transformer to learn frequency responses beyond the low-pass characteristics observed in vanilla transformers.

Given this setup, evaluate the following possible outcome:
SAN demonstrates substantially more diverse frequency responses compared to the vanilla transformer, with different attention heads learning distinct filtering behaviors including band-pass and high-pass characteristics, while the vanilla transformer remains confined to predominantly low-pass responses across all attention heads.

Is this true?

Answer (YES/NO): NO